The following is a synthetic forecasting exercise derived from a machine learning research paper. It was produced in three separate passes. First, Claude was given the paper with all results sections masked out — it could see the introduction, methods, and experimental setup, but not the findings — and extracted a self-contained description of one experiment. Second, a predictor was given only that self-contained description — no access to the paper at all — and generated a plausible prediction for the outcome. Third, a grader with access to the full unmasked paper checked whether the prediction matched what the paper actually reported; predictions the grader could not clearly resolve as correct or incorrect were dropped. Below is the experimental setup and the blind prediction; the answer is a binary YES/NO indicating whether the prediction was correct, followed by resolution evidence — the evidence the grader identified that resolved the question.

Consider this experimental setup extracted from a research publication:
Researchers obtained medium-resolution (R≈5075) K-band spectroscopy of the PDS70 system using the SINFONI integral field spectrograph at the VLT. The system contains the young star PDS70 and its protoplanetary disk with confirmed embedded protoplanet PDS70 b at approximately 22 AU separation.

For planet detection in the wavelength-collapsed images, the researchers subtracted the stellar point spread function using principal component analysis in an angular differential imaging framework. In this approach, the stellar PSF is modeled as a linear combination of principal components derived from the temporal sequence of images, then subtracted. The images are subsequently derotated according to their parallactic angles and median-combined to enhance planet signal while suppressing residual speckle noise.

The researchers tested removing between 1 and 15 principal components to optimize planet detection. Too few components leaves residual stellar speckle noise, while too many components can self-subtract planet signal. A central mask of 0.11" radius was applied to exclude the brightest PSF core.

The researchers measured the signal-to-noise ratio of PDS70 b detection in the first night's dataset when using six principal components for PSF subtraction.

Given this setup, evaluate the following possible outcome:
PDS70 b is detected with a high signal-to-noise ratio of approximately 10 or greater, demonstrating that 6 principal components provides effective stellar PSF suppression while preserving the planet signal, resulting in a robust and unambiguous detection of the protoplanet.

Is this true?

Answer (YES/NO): YES